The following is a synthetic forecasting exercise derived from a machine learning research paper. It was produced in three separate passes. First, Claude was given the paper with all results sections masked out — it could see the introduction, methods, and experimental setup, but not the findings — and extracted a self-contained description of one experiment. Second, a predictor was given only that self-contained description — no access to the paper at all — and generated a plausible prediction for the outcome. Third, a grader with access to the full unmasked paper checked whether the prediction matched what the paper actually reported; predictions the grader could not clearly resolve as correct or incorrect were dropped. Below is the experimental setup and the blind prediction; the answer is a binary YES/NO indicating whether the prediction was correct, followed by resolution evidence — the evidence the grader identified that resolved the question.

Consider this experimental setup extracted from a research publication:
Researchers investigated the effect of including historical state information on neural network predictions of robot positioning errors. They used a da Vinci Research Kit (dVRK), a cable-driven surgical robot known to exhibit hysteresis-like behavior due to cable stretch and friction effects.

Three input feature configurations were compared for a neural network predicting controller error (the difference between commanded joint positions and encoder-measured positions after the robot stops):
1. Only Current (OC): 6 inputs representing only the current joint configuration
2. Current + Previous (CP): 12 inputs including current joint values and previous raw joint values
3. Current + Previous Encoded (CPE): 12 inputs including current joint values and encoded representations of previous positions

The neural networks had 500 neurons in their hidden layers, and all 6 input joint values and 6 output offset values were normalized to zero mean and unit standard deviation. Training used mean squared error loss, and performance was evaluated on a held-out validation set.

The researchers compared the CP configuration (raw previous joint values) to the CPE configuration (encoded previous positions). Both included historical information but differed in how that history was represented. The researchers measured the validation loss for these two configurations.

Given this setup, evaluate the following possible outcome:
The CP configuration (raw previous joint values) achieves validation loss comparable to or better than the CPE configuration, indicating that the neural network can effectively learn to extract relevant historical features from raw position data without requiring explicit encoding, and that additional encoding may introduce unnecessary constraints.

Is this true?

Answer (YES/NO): NO